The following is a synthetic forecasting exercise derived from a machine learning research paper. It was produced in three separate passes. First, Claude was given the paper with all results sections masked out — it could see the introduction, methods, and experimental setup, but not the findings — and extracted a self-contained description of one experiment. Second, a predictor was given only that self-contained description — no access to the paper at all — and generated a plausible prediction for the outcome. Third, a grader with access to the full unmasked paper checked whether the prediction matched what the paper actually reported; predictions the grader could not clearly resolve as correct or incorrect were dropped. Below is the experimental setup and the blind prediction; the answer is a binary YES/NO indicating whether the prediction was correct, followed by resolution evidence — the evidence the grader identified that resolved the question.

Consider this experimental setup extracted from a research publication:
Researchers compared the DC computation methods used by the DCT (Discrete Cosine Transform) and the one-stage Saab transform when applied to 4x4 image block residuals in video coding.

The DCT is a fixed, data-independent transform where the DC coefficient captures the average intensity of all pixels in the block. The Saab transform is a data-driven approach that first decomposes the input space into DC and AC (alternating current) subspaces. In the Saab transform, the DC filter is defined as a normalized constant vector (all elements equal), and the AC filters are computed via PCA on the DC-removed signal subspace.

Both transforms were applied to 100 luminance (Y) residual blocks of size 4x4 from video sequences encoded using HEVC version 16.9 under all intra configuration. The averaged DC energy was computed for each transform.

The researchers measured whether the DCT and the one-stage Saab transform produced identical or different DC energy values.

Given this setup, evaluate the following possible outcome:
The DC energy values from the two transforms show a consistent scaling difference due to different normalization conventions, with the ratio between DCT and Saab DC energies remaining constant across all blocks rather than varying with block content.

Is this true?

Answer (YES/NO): NO